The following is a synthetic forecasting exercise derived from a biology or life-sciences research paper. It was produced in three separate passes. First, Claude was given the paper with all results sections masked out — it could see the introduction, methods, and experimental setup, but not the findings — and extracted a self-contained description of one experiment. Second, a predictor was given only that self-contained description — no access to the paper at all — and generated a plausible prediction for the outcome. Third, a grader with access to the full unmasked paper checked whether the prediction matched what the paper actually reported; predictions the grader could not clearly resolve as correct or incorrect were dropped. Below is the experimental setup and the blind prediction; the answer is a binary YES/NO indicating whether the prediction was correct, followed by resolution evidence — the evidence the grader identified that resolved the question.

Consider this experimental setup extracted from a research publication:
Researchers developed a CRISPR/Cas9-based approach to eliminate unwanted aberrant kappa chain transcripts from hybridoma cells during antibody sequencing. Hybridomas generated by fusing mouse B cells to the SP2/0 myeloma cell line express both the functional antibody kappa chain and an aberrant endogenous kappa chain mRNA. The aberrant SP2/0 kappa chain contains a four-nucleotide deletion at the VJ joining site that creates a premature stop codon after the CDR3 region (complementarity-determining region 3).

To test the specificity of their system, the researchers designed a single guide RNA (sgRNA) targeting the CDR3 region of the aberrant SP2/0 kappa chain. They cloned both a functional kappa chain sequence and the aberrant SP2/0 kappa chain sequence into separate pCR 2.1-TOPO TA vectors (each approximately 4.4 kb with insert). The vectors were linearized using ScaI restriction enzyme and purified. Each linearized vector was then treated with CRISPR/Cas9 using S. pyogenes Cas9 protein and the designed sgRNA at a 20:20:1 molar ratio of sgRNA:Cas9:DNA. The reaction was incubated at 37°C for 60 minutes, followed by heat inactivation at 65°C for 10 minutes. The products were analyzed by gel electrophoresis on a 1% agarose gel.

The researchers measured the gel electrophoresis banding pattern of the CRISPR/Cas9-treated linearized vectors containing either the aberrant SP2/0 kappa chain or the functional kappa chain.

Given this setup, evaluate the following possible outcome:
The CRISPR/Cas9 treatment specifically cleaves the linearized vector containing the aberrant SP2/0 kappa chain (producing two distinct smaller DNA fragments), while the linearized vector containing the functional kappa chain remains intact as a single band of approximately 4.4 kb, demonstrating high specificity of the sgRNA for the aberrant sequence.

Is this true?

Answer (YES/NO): YES